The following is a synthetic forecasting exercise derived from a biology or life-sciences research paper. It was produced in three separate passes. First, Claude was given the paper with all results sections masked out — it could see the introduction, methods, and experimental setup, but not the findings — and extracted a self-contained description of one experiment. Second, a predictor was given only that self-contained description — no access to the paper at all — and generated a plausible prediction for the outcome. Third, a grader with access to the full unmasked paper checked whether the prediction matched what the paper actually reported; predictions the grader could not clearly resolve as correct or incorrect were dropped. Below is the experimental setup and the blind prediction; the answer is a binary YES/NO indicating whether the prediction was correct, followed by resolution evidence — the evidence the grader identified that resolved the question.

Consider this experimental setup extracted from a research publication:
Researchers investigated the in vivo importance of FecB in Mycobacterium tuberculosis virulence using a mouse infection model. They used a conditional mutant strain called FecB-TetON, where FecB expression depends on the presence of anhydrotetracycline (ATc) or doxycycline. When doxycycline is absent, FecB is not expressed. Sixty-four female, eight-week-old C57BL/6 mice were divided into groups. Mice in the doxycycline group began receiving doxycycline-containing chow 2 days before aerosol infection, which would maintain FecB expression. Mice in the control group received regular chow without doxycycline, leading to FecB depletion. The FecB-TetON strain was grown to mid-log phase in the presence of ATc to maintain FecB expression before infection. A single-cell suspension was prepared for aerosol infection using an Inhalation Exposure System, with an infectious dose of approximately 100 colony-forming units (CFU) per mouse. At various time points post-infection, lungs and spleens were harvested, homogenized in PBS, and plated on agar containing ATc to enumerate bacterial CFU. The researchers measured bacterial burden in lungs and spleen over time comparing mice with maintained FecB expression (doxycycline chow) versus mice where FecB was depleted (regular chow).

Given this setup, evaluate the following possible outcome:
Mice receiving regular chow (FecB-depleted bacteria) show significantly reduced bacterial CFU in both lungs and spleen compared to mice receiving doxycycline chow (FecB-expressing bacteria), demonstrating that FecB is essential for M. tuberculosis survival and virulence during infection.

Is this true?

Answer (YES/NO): NO